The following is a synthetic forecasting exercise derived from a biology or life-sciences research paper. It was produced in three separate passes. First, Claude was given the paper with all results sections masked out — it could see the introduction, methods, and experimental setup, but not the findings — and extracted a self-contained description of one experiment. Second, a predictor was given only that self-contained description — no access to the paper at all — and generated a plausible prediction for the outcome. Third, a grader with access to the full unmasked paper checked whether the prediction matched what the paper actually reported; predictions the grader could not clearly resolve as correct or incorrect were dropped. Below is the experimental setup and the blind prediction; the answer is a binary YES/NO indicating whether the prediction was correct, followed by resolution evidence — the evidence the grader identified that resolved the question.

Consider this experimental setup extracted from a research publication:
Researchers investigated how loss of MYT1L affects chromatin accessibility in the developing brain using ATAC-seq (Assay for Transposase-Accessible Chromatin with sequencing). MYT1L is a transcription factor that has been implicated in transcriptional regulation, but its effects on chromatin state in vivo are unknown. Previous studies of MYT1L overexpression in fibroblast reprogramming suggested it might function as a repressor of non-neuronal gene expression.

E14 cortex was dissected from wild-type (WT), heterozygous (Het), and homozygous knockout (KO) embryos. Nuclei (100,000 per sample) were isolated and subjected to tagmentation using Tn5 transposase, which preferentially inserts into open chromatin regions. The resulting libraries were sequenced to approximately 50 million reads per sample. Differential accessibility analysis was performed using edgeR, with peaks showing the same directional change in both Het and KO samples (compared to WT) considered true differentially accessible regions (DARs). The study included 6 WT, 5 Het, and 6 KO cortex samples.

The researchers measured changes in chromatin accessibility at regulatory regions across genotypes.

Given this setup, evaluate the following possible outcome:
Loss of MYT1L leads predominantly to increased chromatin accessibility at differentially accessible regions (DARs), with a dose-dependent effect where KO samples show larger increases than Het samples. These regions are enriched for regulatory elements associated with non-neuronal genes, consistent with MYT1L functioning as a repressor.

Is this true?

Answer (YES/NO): NO